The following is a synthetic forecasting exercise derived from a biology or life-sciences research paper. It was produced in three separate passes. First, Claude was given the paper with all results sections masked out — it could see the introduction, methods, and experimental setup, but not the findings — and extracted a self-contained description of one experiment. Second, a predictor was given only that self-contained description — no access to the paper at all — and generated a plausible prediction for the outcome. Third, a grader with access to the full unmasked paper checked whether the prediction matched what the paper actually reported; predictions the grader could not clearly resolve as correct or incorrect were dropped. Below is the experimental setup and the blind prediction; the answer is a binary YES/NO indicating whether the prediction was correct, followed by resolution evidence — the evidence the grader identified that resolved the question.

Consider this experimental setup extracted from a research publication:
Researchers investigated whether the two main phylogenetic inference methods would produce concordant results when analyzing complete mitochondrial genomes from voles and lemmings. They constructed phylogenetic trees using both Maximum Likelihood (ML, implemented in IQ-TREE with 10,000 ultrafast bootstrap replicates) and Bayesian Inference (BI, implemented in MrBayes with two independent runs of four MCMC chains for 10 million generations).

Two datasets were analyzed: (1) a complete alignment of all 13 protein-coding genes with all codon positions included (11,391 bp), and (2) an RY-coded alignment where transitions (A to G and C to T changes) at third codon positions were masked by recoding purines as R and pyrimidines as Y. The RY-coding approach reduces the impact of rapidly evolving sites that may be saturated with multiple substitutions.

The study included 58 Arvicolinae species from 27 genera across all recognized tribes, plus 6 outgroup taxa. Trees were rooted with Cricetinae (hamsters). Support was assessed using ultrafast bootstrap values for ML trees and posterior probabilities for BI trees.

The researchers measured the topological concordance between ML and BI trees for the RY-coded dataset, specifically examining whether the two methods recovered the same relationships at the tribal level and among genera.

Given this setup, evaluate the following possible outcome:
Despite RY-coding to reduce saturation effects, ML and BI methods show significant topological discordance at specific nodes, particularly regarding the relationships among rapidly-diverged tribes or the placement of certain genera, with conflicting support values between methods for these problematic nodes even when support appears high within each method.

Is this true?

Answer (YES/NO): NO